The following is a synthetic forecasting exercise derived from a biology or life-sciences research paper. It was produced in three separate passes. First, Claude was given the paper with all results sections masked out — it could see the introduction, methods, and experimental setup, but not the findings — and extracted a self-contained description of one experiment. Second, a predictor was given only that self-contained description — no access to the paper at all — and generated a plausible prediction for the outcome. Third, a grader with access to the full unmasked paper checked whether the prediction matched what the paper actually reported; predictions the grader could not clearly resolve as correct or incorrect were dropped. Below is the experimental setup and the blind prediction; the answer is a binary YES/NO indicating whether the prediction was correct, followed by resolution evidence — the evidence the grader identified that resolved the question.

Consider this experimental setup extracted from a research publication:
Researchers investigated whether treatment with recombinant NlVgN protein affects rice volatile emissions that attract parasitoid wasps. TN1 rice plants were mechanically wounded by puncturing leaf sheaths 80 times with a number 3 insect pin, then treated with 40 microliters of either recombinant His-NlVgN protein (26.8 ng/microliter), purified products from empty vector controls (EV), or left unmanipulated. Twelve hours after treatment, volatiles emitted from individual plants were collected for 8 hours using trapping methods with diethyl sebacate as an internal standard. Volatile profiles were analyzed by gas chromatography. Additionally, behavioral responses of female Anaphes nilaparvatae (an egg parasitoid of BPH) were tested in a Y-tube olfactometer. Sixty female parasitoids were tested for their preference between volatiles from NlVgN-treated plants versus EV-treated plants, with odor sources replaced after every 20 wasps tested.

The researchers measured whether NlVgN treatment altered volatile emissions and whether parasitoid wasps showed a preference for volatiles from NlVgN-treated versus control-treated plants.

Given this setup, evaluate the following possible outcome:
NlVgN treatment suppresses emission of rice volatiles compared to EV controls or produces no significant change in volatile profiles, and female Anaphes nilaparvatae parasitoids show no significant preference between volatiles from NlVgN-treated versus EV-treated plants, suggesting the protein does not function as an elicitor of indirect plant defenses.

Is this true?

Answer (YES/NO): NO